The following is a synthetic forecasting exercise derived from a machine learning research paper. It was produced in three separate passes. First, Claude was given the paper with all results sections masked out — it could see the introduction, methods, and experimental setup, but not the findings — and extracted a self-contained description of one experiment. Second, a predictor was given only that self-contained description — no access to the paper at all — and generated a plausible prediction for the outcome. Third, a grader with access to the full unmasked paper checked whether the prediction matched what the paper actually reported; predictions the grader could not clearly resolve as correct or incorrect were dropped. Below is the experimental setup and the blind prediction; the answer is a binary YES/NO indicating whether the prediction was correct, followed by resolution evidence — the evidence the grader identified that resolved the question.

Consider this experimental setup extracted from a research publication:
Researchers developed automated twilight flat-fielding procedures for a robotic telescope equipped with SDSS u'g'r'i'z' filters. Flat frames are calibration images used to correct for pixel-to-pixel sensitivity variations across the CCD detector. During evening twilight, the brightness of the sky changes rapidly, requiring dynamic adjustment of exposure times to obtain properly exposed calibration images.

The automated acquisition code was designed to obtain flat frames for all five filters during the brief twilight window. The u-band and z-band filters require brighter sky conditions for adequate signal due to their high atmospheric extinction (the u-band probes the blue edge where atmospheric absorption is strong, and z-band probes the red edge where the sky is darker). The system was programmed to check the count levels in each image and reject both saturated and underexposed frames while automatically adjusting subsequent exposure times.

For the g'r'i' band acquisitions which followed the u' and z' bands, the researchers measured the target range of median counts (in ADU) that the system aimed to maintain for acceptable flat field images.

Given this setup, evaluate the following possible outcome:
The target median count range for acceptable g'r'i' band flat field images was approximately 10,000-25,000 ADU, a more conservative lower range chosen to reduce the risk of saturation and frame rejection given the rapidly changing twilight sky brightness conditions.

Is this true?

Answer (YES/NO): NO